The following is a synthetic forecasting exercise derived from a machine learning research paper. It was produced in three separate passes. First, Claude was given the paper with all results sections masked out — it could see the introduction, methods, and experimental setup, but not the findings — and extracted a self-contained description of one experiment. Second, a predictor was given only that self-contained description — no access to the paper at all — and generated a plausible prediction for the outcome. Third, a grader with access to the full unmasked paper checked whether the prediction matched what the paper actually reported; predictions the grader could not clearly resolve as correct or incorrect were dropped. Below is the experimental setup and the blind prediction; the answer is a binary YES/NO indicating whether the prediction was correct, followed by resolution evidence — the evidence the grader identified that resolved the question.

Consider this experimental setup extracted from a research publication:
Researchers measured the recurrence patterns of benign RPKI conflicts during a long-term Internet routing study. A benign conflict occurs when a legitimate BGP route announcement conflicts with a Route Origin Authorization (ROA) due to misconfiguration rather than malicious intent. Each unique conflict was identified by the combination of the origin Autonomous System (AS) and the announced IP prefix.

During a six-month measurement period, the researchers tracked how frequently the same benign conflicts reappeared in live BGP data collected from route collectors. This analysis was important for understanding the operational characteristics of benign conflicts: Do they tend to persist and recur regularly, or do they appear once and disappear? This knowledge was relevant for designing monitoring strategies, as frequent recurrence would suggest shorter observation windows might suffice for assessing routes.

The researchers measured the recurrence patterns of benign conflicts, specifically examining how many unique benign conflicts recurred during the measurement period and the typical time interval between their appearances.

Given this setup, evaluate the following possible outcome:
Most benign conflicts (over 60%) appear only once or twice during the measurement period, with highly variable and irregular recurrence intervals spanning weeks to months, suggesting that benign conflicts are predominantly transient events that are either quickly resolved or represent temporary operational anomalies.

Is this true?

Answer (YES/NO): NO